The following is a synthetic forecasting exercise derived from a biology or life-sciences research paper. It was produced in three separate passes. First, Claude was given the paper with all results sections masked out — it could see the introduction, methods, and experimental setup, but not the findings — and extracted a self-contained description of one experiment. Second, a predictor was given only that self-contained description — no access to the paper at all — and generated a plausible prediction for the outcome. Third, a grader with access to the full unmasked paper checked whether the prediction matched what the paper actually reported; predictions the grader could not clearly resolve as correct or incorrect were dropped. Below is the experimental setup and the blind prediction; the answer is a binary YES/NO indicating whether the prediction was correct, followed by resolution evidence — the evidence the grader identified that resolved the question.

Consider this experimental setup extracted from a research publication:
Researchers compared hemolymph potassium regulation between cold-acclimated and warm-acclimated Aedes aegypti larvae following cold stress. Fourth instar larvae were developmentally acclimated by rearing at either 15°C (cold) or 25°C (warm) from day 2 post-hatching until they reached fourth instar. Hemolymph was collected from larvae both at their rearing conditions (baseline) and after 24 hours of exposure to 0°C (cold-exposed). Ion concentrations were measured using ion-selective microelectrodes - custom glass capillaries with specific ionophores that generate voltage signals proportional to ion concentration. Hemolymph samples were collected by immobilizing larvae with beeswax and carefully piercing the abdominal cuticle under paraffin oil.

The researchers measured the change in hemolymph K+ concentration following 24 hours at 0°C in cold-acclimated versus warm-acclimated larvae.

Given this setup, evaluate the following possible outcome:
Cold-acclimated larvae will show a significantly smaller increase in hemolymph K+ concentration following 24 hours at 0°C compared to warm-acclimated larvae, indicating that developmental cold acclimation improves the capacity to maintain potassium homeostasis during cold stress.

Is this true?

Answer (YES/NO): YES